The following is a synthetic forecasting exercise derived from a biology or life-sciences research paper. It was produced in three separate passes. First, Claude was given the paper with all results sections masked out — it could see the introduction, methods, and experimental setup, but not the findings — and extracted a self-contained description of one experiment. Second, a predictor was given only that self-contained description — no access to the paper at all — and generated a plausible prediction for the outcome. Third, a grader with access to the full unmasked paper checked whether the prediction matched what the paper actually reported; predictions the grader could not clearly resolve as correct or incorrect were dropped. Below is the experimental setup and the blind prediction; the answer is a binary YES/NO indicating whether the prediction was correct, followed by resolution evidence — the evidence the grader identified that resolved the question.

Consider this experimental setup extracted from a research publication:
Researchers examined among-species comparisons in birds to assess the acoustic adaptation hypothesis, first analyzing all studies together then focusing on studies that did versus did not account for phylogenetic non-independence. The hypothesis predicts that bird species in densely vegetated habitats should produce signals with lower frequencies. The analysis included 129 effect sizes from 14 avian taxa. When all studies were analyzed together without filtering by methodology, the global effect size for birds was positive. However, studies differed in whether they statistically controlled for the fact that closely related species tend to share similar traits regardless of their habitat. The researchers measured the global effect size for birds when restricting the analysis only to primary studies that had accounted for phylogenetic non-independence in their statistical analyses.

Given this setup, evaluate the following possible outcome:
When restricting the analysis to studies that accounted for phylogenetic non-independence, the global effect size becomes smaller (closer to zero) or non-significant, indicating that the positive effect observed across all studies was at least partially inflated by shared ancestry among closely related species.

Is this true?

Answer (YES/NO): YES